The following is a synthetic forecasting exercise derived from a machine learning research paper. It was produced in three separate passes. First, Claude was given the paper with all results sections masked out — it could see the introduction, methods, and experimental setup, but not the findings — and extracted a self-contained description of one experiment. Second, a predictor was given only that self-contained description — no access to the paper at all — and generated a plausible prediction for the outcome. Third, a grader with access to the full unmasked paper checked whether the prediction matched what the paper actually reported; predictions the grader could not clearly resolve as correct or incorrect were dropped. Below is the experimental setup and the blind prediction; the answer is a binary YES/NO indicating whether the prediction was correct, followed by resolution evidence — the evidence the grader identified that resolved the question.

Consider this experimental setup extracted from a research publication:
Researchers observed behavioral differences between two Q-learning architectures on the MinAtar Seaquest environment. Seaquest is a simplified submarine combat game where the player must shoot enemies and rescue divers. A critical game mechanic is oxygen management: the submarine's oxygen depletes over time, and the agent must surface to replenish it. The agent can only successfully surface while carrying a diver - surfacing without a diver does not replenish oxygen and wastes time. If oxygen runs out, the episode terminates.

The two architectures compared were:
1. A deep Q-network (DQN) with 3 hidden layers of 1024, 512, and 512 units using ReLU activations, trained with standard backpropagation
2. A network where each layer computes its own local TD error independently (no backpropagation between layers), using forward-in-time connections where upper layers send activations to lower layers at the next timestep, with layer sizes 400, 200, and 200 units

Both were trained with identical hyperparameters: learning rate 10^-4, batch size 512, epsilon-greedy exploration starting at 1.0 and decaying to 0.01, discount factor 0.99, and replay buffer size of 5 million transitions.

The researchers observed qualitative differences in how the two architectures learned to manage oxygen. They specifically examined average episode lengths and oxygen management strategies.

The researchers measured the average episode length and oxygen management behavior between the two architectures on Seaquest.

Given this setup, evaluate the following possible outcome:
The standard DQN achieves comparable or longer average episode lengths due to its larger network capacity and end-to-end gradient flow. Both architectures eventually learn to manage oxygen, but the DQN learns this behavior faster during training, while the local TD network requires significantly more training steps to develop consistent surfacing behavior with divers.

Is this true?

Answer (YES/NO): NO